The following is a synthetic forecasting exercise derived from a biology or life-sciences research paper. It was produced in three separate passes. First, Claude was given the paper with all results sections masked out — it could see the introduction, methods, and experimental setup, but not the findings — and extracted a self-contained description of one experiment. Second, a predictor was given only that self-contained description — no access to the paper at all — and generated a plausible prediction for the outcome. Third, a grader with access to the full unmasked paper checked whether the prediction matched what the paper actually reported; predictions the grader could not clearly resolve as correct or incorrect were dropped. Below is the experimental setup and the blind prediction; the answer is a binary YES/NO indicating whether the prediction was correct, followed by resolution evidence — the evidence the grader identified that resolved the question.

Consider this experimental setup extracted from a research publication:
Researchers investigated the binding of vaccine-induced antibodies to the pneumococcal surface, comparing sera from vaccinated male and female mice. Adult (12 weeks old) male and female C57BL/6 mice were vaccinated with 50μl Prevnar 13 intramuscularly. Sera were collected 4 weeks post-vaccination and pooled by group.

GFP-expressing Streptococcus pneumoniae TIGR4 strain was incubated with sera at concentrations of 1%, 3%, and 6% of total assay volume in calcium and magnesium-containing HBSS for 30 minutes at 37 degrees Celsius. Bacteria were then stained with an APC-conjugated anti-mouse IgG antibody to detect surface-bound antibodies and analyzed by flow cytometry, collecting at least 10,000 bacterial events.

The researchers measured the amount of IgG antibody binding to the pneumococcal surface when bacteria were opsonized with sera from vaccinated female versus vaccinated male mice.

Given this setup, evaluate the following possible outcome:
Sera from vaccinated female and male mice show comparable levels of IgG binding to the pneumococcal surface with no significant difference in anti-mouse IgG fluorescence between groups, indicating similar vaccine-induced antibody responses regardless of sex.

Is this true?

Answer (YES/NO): NO